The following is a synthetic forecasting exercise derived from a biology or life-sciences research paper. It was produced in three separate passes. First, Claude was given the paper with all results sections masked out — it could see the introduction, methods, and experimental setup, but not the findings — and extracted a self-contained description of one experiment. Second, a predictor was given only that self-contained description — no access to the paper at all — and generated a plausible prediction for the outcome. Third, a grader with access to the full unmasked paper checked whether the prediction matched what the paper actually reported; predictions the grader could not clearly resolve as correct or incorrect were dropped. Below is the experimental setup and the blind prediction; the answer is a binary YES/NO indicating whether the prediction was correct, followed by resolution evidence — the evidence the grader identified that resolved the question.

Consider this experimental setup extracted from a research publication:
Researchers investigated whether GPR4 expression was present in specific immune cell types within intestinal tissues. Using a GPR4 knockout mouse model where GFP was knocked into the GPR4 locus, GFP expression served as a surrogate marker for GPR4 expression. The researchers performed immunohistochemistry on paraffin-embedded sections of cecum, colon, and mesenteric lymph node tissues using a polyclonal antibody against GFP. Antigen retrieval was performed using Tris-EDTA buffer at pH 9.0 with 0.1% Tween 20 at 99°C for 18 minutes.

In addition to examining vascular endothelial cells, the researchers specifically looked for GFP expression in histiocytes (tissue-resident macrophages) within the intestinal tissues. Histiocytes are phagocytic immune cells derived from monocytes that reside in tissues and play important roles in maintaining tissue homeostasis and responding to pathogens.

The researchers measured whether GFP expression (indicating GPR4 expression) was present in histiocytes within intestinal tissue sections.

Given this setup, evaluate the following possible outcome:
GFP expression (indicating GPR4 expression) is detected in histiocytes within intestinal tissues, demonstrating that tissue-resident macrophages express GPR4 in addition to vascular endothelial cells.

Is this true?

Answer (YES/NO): YES